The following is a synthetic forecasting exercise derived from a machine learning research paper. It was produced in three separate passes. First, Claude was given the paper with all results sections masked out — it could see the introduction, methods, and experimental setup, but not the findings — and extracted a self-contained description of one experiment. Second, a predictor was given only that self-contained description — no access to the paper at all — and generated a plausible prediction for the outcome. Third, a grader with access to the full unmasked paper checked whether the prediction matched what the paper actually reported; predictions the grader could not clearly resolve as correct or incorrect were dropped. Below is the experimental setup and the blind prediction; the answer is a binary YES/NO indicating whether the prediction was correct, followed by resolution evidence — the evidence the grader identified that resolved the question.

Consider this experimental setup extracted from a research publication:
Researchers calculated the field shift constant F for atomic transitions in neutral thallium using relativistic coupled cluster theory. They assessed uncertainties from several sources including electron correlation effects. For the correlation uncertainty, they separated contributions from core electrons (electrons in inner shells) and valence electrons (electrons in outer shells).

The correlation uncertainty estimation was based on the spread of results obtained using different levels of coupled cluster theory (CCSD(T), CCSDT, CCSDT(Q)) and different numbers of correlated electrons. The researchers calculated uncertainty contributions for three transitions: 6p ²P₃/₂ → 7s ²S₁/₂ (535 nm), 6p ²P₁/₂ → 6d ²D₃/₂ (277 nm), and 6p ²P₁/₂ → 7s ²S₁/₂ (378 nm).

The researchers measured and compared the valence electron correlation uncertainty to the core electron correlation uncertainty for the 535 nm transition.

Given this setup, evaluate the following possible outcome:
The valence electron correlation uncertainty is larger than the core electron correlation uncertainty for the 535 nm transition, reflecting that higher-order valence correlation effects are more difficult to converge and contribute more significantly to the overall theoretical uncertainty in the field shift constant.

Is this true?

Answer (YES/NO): NO